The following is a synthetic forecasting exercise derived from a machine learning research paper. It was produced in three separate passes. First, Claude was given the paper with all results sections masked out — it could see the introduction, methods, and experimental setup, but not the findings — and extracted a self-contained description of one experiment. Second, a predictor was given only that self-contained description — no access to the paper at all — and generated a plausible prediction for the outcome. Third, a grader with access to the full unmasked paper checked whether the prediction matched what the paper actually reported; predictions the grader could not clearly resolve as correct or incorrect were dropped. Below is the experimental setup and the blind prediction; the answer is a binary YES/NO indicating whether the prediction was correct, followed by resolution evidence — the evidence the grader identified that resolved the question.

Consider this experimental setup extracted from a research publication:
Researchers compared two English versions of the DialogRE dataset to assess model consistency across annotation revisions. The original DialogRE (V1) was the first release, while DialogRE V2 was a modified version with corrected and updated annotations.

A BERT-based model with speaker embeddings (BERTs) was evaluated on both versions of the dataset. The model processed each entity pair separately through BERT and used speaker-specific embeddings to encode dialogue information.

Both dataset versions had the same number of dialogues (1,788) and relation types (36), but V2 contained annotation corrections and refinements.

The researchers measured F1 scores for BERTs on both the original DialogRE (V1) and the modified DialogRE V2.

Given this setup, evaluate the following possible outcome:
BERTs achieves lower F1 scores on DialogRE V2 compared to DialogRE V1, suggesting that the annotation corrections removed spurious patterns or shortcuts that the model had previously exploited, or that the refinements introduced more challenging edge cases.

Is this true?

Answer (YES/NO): NO